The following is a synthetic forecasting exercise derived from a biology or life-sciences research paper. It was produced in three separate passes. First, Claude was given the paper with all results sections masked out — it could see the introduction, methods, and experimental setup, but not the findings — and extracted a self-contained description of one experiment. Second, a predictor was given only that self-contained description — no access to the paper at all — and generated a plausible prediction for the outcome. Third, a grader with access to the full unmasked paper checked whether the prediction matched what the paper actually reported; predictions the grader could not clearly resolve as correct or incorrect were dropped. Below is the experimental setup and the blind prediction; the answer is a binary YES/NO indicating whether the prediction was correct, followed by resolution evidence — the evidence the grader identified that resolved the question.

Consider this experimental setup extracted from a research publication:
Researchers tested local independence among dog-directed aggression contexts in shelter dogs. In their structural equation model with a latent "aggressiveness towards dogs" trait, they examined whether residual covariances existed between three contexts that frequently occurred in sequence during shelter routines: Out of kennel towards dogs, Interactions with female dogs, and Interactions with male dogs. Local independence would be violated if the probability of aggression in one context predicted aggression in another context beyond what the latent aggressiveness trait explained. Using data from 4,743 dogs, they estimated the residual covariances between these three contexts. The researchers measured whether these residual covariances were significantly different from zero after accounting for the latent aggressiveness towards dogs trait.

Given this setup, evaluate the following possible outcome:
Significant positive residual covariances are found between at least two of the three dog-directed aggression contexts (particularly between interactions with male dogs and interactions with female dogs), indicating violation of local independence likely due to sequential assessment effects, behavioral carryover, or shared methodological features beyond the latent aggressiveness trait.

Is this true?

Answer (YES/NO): NO